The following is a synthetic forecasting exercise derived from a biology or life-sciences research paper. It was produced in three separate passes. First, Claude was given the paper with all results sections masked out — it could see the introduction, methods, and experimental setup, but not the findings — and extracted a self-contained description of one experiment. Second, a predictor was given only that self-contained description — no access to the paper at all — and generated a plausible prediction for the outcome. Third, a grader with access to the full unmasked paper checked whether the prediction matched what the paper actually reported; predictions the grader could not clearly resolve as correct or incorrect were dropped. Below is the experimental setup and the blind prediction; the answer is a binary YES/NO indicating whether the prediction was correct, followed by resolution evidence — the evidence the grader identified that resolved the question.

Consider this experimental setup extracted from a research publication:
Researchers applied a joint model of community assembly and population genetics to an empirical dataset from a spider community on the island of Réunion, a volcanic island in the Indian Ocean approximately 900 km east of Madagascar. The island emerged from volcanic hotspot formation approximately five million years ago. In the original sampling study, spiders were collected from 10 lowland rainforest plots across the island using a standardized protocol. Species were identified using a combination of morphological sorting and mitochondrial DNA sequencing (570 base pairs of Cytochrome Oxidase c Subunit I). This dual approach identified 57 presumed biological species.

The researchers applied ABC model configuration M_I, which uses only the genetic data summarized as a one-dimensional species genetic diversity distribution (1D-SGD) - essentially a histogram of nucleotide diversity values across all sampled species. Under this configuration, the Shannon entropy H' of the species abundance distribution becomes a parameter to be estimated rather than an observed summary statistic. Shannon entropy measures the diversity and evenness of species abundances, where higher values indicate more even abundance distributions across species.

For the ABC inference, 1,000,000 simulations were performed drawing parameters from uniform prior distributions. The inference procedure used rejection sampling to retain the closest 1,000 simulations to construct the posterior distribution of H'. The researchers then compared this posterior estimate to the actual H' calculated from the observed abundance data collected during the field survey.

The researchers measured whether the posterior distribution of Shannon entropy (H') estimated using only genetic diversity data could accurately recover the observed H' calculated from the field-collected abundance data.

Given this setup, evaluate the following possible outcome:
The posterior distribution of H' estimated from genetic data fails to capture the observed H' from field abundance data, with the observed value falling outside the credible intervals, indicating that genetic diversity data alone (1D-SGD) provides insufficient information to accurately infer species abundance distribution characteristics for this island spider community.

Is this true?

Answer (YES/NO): NO